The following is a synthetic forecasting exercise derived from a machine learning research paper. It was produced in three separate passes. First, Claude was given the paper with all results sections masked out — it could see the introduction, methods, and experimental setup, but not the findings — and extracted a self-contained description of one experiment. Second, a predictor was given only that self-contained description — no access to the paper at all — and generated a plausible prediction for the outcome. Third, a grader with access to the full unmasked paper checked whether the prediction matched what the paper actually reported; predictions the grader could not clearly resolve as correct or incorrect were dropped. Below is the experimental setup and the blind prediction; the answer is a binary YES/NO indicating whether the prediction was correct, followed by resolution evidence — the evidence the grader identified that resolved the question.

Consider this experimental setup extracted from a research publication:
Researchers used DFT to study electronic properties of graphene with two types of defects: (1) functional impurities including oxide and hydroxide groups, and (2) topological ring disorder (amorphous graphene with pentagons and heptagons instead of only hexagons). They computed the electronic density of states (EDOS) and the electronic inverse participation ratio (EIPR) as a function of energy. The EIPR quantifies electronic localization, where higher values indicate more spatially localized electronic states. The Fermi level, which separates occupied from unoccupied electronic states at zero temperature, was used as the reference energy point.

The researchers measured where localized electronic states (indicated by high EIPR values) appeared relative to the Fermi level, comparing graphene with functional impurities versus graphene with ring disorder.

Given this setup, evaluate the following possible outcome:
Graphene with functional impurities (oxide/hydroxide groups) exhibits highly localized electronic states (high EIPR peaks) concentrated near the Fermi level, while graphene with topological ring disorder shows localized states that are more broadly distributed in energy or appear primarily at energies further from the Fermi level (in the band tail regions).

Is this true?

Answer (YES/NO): NO